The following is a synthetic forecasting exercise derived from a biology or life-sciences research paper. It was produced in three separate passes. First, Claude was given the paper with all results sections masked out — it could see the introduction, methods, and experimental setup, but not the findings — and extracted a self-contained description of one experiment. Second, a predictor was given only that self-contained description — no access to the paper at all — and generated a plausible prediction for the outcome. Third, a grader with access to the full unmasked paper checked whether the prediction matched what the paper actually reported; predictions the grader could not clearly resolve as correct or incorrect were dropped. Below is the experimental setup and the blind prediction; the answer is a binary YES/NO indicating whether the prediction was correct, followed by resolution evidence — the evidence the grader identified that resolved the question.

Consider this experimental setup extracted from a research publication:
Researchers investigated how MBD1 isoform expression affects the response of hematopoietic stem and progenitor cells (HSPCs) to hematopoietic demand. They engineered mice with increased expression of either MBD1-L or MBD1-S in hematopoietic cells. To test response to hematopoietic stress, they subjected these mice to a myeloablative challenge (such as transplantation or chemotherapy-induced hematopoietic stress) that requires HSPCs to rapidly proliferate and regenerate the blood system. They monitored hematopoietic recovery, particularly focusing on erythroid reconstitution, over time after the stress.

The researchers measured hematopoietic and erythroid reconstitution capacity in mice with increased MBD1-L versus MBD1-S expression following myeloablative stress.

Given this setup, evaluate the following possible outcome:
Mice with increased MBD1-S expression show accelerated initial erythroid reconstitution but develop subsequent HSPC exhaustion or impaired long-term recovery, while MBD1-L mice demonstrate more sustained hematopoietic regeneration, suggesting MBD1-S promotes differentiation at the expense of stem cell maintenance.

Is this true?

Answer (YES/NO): NO